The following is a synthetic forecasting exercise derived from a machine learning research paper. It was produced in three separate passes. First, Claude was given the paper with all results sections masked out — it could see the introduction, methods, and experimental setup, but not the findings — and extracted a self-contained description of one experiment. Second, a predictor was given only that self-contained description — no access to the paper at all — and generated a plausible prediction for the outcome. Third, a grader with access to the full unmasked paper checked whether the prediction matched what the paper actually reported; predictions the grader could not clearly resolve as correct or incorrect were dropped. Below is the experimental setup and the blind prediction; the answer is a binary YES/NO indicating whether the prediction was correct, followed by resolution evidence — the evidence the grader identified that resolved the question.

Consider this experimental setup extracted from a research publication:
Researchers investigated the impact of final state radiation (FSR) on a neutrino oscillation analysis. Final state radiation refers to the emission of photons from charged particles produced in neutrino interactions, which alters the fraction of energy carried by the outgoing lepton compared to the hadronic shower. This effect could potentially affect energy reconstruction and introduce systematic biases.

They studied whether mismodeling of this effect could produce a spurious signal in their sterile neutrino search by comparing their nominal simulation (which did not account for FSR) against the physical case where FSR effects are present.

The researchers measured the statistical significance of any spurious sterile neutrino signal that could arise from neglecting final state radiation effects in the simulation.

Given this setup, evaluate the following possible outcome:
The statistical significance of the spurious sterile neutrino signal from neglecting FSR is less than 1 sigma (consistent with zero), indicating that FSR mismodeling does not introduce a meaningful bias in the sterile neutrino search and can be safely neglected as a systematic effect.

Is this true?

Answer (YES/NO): YES